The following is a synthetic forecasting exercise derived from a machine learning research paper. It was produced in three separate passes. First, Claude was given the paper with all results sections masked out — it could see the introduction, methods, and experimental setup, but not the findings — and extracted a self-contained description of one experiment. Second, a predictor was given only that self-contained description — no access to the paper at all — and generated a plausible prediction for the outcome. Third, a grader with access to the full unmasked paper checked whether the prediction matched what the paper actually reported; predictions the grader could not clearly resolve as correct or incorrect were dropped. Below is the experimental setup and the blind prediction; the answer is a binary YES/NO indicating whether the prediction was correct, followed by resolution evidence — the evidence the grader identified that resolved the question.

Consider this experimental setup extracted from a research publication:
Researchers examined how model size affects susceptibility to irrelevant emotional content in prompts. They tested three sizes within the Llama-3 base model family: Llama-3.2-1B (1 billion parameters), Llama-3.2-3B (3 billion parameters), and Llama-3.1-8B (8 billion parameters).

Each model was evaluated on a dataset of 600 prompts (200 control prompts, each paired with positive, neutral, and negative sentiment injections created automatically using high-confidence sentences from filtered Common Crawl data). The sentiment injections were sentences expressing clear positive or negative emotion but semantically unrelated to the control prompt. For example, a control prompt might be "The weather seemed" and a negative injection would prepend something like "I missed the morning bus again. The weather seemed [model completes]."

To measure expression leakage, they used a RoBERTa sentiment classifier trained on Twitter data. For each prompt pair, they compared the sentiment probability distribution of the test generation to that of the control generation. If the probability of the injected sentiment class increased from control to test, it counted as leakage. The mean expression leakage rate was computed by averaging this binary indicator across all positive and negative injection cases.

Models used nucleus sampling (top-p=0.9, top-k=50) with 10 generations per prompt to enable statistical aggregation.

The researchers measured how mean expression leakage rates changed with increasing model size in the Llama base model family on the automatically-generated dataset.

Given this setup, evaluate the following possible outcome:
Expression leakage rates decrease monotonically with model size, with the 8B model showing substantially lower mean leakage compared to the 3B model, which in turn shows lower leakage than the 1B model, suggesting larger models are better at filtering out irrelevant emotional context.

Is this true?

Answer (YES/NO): NO